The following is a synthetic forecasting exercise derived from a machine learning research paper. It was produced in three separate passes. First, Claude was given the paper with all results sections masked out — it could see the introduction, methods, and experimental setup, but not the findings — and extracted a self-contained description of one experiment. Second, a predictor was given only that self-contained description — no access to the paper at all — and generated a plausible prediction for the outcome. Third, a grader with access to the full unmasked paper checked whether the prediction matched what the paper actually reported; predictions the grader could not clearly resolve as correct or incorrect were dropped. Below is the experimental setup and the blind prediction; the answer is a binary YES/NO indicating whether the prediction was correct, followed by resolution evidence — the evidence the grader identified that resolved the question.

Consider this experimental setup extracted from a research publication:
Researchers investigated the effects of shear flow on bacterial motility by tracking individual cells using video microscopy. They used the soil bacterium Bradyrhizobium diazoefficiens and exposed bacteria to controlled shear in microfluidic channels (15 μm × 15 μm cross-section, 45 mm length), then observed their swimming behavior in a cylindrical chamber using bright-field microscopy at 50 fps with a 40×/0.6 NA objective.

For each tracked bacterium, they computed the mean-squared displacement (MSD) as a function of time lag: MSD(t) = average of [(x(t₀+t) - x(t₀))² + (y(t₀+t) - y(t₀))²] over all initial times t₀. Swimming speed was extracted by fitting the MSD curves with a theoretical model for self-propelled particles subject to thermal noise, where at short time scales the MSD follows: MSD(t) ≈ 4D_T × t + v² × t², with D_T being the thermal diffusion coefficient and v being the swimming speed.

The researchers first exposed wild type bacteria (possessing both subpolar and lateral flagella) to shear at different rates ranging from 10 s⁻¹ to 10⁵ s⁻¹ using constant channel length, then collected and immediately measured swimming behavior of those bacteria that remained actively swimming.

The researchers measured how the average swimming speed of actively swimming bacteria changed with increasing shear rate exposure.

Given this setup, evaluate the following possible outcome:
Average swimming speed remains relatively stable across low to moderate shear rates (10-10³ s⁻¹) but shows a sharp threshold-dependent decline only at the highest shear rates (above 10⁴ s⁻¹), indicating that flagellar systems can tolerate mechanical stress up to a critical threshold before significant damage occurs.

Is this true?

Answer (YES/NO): NO